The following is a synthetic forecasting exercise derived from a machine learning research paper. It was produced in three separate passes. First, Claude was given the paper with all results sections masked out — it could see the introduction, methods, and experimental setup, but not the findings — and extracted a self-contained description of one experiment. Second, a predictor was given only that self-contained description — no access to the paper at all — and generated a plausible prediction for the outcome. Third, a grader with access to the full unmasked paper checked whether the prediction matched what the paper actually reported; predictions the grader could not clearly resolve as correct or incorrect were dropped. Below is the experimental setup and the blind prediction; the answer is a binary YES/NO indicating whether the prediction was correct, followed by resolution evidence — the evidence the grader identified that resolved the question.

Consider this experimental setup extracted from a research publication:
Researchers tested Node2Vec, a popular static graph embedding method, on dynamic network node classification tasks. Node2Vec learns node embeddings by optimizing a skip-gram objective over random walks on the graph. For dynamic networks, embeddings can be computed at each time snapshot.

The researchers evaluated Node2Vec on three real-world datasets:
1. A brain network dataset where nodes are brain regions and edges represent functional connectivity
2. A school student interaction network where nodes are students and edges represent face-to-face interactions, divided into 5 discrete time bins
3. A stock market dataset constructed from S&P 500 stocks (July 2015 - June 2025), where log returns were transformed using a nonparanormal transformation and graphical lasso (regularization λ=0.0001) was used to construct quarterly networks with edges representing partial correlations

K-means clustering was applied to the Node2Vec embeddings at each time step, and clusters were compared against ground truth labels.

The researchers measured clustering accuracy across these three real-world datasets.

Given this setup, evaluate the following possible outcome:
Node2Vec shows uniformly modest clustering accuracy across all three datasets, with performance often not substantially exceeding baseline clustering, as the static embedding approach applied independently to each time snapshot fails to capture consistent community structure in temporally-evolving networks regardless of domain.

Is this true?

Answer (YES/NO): NO